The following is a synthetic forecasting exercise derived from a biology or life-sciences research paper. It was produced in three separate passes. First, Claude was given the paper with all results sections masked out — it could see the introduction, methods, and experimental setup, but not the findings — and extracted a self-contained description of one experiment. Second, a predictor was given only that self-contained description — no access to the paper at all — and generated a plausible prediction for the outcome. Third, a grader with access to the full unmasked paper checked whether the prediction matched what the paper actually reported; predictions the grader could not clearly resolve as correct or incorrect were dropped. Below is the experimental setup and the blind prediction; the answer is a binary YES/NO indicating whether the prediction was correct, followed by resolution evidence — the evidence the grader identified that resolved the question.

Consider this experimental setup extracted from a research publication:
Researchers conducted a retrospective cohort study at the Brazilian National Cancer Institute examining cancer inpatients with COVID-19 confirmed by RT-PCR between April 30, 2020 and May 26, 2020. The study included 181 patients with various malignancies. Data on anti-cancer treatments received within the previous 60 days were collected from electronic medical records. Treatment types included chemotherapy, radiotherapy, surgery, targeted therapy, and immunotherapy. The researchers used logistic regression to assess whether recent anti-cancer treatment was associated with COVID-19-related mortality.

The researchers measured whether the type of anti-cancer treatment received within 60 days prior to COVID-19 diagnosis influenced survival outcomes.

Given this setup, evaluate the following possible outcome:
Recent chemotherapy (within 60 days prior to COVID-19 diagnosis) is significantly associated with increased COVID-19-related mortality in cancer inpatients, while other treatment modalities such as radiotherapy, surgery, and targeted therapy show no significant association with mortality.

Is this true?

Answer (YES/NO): NO